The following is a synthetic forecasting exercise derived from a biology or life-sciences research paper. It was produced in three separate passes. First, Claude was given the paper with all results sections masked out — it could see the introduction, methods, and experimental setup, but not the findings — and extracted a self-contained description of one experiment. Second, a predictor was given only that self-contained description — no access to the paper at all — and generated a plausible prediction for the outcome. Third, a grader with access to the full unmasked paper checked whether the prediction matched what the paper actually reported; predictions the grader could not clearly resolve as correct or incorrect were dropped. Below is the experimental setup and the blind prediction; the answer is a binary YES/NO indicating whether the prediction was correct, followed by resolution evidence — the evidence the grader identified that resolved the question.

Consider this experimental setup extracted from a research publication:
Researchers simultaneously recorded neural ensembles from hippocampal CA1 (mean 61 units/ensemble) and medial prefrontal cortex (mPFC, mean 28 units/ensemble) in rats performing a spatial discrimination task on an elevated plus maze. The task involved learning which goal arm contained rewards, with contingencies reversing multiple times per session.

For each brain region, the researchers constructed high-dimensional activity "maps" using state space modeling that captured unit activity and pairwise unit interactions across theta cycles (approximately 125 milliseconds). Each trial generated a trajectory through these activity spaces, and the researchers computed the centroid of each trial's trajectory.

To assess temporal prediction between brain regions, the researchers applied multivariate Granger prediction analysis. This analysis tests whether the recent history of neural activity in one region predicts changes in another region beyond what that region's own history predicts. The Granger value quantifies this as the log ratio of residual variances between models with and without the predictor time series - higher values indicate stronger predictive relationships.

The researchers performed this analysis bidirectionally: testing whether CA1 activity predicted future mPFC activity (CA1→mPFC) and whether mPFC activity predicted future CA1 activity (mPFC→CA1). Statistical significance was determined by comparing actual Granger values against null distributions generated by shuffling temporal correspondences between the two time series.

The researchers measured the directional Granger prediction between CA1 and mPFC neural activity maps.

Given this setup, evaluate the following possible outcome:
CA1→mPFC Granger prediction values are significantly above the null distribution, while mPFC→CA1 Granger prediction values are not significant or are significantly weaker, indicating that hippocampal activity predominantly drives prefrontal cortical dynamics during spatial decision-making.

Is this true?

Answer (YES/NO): NO